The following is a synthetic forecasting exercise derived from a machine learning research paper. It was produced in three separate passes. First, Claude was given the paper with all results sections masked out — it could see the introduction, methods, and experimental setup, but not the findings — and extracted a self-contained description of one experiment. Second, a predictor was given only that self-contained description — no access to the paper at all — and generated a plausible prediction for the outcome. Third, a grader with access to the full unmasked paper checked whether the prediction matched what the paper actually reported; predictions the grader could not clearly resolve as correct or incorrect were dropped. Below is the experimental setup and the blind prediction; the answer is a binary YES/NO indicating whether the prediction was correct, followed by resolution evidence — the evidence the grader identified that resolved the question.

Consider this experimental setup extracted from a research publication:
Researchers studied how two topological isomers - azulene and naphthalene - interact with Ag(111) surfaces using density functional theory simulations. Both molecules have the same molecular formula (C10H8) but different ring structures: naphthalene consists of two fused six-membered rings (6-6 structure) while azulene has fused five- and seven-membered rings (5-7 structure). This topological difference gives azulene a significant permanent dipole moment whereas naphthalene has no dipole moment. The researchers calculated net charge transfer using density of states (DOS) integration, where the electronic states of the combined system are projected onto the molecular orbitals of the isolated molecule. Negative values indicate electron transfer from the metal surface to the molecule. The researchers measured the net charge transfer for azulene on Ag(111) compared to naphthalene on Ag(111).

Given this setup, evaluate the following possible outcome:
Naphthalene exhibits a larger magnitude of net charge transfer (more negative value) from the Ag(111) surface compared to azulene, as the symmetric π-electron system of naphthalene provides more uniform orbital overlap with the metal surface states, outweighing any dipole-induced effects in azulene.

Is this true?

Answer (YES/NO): NO